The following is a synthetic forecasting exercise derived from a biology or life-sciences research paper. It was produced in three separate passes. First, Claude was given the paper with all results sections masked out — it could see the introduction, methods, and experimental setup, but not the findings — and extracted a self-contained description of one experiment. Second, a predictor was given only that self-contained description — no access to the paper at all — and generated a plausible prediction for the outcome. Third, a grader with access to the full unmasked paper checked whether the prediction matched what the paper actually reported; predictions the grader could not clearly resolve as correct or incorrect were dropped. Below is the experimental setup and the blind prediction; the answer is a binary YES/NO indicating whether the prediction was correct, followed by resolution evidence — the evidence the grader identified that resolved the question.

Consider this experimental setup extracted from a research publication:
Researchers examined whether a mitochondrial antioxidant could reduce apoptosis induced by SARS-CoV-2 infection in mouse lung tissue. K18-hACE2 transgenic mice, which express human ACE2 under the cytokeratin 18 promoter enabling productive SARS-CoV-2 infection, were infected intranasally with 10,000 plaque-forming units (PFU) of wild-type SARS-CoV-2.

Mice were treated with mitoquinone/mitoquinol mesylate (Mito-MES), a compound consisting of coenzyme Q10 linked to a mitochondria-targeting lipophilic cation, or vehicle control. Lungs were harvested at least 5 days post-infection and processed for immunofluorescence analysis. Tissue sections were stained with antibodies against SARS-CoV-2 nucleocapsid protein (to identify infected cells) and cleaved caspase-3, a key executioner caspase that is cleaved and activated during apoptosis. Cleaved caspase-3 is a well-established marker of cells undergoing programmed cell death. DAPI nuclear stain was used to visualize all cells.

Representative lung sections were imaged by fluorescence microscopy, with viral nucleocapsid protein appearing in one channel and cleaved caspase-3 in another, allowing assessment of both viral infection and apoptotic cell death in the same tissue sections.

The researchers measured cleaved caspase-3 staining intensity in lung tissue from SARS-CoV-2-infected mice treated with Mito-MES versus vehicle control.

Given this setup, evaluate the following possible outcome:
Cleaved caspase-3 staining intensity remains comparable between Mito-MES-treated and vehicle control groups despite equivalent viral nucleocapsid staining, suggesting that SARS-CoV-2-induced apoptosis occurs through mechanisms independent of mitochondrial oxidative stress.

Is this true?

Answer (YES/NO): NO